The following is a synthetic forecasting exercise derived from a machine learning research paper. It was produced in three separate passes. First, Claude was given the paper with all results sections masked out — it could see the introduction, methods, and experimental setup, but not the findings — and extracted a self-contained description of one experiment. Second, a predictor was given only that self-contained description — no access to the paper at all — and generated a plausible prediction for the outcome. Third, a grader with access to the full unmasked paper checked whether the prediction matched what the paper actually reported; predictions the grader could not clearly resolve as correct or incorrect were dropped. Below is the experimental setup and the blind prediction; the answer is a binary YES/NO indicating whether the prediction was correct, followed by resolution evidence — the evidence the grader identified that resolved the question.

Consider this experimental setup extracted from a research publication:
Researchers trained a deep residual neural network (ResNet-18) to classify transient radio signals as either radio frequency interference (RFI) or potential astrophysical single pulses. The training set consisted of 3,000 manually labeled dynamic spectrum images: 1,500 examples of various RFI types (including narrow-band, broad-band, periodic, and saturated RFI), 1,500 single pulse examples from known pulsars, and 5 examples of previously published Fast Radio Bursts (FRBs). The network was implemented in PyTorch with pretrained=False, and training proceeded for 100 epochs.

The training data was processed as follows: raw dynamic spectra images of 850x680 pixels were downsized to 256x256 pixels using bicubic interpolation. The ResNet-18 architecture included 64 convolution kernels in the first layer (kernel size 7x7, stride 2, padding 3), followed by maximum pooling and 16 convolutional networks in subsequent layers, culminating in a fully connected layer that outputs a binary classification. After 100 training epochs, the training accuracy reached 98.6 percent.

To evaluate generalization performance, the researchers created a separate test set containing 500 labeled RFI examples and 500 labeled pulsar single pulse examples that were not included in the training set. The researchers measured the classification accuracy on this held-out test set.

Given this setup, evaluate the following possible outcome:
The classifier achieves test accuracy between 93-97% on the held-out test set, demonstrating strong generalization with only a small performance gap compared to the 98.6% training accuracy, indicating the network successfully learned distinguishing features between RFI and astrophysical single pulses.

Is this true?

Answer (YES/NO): YES